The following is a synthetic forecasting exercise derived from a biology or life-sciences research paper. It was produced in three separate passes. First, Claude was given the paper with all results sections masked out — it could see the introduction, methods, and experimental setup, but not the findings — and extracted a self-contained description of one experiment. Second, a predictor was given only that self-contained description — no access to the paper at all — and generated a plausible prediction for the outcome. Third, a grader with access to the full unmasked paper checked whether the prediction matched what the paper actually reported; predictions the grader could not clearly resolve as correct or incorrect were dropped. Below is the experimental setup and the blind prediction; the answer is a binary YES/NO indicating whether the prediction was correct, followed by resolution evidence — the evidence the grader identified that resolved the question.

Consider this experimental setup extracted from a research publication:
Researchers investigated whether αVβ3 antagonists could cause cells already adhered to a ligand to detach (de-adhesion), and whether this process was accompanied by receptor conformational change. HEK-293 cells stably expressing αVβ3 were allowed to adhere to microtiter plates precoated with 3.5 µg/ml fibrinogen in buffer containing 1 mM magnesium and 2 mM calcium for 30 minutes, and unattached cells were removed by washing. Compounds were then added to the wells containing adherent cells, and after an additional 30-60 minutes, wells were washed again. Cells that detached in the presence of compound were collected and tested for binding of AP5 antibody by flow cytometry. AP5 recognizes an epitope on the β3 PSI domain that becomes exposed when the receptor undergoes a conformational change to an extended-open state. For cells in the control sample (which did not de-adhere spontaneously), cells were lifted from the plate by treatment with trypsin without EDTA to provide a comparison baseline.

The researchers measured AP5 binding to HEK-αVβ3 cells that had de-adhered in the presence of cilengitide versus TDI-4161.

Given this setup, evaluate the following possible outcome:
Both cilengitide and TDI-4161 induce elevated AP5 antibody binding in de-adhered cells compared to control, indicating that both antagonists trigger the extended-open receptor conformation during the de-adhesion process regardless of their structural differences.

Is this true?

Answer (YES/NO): NO